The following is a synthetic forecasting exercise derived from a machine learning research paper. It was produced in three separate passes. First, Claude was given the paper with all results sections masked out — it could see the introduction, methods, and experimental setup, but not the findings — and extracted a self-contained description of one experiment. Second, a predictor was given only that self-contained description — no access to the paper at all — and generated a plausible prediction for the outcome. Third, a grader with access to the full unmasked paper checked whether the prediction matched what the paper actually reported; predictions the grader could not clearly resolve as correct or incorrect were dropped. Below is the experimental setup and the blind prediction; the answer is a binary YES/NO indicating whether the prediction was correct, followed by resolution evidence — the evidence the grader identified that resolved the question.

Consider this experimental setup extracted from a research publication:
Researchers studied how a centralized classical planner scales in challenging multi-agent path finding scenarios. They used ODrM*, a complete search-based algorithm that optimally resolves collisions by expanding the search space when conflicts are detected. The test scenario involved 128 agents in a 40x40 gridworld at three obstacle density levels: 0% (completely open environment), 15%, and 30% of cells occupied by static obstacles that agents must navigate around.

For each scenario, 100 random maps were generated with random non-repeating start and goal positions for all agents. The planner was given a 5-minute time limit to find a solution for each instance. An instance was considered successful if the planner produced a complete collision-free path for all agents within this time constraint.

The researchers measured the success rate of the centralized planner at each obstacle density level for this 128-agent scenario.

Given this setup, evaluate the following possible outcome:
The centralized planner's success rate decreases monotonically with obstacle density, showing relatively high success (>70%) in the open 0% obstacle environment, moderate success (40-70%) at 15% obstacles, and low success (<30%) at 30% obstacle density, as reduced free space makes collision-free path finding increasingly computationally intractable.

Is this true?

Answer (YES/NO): NO